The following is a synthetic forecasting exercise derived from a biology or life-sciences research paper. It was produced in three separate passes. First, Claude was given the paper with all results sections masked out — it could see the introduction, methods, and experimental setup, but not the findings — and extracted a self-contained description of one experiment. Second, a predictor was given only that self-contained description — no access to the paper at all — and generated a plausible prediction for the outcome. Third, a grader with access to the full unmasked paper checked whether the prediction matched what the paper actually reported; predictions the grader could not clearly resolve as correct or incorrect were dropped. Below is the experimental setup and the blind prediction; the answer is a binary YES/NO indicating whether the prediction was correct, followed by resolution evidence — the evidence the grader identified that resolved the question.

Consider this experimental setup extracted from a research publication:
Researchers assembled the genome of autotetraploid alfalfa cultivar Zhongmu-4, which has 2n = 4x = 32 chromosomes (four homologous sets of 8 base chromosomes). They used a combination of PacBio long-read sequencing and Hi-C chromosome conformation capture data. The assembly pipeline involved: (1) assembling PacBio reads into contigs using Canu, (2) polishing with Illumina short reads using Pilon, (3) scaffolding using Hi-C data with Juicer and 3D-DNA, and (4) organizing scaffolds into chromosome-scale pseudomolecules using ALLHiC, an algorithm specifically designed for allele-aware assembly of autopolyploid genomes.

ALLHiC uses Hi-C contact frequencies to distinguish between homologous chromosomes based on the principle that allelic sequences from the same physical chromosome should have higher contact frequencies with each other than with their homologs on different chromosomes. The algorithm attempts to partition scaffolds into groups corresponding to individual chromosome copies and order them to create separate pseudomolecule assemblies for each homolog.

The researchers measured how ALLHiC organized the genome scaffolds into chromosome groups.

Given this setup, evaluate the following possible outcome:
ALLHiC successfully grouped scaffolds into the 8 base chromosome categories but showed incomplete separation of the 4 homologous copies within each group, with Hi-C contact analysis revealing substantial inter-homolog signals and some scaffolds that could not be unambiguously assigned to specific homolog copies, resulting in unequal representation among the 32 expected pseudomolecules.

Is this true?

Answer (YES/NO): NO